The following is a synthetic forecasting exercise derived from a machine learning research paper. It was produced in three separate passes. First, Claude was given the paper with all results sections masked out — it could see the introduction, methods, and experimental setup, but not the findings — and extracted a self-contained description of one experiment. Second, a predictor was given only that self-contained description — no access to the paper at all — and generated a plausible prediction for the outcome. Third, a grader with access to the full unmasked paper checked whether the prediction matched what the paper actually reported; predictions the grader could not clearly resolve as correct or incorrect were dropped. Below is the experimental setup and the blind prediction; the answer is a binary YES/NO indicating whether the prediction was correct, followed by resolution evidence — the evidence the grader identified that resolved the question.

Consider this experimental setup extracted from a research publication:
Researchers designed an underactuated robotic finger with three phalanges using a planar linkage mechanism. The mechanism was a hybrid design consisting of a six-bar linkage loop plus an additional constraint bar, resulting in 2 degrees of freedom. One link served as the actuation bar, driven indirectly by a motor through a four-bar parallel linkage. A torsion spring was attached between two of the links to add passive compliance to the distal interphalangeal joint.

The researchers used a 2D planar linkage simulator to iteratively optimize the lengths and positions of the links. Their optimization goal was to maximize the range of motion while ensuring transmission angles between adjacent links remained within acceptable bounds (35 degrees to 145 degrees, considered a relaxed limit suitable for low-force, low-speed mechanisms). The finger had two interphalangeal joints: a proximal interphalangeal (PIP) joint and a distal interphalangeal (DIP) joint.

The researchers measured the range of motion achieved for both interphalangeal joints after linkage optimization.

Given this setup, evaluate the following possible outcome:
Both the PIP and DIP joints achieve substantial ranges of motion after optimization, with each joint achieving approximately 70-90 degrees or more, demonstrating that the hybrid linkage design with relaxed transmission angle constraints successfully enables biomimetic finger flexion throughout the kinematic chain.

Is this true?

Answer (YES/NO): YES